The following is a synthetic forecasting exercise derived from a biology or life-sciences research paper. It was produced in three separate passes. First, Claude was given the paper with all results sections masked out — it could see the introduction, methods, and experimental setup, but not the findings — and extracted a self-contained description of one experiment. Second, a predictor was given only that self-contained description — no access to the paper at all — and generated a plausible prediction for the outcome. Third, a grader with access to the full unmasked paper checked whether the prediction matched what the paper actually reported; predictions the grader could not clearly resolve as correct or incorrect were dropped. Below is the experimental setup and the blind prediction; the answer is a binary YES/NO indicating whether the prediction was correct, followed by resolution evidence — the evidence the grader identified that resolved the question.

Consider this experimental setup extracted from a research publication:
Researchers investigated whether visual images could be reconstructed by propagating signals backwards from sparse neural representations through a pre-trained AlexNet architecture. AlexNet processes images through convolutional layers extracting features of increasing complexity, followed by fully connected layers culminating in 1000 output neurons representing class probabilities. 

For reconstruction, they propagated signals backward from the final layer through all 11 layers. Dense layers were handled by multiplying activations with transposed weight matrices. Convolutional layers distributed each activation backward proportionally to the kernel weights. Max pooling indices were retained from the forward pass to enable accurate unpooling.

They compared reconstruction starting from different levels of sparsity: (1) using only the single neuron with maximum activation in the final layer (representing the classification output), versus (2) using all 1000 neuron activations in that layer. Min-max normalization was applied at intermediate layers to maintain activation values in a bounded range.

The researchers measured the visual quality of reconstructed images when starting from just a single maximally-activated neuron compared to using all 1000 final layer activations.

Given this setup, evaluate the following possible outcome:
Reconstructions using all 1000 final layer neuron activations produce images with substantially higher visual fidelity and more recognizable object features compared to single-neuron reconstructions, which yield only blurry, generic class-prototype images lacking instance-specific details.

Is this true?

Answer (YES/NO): NO